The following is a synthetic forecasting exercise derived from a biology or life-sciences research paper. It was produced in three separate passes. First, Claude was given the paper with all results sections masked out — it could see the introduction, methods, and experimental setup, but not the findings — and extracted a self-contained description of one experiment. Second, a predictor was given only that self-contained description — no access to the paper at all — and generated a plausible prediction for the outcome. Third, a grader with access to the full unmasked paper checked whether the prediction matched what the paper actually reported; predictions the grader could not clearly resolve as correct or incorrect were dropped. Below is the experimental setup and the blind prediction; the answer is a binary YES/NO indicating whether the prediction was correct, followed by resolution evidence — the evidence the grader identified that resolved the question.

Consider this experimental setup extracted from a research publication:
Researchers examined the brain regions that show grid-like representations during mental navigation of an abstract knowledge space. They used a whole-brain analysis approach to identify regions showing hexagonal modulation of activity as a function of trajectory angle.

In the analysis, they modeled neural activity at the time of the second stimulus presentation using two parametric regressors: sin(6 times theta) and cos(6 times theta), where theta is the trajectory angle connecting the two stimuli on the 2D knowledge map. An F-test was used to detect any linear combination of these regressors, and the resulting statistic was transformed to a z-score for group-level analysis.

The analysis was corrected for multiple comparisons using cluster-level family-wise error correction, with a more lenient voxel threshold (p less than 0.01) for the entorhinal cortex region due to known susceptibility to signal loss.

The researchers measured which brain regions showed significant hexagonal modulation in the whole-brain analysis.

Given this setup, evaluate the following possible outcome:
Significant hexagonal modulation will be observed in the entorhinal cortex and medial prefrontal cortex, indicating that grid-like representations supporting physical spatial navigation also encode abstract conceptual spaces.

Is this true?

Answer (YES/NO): YES